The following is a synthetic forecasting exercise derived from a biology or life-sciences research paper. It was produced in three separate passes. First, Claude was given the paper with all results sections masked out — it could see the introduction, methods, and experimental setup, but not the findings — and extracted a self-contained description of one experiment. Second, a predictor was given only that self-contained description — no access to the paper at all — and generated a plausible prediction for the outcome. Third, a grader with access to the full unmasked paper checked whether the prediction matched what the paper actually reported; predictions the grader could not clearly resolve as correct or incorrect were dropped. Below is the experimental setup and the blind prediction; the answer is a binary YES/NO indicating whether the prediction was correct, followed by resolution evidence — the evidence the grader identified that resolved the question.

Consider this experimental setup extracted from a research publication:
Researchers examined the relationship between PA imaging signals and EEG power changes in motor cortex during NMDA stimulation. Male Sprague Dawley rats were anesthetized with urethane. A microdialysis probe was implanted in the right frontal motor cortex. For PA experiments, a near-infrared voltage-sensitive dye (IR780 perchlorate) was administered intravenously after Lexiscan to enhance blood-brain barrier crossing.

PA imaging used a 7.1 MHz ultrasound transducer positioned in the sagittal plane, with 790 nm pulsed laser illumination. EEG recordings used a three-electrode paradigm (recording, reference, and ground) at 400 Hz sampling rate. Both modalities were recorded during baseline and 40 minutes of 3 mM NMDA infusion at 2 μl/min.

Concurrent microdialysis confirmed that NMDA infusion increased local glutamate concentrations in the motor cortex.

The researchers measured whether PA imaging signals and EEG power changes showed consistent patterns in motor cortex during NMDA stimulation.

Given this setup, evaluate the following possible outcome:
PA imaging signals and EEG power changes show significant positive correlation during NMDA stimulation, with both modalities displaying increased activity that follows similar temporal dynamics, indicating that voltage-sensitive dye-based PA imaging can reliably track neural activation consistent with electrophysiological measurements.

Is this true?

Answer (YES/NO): NO